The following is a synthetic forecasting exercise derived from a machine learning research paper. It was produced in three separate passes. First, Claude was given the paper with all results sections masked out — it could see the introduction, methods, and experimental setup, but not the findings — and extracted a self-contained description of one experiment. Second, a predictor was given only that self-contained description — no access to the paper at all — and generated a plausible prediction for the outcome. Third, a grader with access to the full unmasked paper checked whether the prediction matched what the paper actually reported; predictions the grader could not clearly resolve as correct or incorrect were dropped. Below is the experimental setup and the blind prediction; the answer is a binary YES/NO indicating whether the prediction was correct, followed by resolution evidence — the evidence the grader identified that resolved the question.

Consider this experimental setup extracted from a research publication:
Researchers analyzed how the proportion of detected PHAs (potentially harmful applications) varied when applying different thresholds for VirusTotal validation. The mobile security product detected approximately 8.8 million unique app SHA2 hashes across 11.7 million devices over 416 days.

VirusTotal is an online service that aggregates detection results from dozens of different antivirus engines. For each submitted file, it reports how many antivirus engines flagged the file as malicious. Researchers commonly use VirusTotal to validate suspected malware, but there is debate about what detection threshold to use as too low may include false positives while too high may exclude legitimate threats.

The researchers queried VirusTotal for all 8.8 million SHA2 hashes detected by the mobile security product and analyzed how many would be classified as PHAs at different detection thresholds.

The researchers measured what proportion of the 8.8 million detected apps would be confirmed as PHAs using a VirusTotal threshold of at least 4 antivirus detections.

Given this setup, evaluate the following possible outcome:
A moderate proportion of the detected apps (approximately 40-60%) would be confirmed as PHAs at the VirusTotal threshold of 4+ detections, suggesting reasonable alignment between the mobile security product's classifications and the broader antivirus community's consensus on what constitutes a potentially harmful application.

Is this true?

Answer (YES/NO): NO